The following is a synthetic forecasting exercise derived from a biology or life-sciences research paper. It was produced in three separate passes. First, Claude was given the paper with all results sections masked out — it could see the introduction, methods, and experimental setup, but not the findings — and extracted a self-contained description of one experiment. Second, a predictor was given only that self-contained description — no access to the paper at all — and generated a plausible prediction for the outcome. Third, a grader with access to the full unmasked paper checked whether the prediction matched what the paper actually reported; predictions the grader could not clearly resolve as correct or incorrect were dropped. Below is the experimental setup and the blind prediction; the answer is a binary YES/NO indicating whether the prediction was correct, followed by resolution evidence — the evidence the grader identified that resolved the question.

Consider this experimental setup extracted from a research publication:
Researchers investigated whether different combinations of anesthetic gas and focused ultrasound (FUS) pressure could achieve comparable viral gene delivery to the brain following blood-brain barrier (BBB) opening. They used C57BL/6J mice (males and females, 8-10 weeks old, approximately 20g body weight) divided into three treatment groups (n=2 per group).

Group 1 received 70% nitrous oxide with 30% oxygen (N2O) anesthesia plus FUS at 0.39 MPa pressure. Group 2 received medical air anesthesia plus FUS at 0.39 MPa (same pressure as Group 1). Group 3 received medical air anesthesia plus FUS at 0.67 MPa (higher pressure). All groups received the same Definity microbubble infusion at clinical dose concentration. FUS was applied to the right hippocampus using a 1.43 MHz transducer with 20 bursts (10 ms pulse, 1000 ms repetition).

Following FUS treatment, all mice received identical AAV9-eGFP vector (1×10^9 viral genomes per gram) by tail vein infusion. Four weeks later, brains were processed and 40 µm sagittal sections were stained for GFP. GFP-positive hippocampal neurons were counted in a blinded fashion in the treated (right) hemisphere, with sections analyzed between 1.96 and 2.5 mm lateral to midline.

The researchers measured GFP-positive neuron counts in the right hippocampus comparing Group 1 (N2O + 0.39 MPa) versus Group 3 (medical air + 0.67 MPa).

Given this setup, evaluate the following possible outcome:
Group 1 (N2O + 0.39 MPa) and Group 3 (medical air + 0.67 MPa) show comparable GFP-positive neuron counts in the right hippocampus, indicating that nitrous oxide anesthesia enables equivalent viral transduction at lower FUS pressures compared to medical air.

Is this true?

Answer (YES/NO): NO